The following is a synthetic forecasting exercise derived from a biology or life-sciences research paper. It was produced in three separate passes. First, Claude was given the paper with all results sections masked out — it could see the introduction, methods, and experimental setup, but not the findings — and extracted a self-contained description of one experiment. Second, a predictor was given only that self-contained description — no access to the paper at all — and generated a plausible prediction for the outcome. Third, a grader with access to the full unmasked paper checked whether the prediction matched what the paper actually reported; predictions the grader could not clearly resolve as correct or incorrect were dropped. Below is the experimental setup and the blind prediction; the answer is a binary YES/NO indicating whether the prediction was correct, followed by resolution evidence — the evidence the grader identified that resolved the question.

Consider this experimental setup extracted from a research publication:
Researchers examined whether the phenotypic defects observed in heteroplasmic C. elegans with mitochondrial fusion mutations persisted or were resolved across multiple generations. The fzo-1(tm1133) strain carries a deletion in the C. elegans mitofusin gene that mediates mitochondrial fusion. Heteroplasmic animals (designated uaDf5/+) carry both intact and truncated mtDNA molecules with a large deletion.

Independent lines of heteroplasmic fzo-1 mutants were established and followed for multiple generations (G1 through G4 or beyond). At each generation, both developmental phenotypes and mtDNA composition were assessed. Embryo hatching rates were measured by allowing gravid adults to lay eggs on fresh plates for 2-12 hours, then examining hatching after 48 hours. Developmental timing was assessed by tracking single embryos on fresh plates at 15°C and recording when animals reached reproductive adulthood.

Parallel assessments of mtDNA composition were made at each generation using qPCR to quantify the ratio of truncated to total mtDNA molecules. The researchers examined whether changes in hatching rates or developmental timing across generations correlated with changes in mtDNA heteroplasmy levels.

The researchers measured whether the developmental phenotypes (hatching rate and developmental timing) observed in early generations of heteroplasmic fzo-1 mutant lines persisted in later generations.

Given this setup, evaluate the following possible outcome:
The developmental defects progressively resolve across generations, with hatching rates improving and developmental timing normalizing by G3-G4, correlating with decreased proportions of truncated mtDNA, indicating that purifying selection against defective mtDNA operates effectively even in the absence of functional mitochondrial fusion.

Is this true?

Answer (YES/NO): NO